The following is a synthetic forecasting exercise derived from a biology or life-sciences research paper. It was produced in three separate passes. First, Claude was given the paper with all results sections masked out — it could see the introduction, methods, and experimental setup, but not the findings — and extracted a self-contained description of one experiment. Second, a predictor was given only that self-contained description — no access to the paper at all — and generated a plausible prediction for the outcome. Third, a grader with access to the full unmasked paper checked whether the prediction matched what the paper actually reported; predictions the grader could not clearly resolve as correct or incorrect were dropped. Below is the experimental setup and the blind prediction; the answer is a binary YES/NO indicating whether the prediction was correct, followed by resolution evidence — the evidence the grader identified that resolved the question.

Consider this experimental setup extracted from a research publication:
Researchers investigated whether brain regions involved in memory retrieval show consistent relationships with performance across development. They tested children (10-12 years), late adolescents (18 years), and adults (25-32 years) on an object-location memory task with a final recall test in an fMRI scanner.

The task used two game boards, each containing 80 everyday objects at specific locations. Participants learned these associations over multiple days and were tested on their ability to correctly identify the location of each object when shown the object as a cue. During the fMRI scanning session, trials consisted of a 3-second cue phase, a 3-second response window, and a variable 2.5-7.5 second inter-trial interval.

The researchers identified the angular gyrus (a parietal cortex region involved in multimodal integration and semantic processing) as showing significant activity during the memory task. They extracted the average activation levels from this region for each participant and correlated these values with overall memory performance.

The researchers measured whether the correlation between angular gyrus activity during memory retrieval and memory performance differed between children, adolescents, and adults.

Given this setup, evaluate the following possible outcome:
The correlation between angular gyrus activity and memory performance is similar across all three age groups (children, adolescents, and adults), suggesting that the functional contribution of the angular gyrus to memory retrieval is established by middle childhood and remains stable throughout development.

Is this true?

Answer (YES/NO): YES